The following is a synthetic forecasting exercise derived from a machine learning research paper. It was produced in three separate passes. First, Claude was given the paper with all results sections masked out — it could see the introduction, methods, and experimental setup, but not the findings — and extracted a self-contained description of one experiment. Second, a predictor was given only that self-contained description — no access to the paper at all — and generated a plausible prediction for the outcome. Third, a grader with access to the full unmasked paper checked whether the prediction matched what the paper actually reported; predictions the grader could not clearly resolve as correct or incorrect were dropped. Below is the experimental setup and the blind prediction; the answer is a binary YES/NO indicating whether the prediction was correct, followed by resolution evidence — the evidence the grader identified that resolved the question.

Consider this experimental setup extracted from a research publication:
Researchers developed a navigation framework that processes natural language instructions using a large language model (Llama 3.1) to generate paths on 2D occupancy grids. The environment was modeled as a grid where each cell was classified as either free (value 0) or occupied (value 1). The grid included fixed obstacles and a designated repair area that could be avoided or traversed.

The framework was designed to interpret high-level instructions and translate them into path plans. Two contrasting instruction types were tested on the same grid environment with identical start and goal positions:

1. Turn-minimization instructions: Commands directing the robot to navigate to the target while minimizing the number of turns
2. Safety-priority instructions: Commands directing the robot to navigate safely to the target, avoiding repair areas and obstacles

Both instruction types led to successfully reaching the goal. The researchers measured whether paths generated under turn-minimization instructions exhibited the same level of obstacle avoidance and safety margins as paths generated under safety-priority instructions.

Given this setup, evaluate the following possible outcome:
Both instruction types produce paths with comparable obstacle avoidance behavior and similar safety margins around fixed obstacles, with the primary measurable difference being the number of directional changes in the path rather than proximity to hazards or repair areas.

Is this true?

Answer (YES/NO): NO